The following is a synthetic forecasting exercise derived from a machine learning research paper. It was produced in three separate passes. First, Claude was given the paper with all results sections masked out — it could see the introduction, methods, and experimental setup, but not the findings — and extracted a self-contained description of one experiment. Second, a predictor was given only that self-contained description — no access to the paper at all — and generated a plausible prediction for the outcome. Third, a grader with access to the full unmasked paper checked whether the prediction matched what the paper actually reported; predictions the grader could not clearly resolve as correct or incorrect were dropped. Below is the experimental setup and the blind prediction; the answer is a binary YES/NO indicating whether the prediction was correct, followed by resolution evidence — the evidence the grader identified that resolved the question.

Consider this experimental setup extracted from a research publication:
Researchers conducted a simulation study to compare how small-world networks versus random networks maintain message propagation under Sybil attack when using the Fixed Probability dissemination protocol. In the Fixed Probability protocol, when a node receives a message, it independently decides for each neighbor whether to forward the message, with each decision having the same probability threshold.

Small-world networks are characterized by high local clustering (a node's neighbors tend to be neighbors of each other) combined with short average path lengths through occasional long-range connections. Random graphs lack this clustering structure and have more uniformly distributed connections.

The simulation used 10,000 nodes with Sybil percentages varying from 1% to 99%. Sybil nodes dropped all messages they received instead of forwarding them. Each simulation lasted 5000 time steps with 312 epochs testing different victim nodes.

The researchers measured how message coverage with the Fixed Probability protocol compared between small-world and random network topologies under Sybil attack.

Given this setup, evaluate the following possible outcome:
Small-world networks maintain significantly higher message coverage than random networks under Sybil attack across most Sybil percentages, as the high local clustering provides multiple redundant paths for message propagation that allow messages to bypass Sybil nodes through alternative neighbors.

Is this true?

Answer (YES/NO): NO